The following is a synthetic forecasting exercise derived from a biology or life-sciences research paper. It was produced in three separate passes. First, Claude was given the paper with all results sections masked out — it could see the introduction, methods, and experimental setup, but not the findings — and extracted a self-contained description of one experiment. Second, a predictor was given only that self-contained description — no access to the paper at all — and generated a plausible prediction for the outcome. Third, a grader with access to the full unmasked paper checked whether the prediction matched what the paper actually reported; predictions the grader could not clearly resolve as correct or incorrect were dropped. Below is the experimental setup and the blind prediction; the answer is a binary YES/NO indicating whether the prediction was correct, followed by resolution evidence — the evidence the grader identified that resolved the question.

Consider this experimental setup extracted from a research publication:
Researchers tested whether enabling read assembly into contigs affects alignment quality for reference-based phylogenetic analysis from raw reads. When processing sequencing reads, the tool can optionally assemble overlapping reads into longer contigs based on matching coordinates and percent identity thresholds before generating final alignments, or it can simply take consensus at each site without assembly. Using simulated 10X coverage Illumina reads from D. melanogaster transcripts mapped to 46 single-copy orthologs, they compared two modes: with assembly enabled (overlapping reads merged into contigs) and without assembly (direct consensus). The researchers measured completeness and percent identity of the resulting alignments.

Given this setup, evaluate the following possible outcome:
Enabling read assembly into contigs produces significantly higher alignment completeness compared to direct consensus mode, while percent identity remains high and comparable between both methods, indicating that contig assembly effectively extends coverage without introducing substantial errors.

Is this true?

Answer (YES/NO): NO